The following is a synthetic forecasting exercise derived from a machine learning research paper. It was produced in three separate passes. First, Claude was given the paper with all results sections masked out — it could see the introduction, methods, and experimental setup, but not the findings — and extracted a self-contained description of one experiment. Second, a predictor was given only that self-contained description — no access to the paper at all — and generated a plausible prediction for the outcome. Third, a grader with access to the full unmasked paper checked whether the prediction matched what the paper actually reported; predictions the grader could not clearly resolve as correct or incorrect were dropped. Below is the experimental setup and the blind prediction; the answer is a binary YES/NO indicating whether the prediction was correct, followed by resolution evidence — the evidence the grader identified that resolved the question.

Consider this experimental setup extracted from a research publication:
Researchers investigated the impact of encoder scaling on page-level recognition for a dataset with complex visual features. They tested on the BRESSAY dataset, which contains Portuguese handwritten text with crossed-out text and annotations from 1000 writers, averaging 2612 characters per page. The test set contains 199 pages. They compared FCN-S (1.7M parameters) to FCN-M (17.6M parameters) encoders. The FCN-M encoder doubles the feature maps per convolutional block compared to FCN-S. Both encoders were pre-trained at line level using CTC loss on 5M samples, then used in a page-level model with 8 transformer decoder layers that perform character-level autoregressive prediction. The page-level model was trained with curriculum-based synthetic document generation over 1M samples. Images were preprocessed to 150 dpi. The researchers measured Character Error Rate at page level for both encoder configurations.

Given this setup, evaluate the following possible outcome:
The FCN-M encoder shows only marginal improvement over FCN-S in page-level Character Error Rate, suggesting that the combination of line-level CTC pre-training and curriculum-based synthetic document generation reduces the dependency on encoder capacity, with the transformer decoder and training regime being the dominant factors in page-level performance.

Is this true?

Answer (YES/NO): NO